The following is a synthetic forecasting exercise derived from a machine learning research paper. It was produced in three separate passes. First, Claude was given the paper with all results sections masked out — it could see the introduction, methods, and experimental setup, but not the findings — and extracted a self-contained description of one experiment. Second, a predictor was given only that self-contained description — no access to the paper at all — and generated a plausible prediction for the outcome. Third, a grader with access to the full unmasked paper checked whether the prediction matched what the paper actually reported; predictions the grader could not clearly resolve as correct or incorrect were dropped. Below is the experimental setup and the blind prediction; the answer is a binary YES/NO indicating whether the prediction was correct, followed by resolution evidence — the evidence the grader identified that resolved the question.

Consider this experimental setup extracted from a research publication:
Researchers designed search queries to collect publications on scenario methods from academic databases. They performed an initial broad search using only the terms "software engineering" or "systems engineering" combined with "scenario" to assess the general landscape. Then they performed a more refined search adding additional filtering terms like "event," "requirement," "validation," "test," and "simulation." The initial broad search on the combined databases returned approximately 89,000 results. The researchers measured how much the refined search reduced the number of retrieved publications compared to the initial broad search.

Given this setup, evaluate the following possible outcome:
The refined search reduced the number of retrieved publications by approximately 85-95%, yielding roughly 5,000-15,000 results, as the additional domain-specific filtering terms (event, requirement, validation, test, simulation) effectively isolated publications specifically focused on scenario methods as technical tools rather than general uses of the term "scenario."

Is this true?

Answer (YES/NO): NO